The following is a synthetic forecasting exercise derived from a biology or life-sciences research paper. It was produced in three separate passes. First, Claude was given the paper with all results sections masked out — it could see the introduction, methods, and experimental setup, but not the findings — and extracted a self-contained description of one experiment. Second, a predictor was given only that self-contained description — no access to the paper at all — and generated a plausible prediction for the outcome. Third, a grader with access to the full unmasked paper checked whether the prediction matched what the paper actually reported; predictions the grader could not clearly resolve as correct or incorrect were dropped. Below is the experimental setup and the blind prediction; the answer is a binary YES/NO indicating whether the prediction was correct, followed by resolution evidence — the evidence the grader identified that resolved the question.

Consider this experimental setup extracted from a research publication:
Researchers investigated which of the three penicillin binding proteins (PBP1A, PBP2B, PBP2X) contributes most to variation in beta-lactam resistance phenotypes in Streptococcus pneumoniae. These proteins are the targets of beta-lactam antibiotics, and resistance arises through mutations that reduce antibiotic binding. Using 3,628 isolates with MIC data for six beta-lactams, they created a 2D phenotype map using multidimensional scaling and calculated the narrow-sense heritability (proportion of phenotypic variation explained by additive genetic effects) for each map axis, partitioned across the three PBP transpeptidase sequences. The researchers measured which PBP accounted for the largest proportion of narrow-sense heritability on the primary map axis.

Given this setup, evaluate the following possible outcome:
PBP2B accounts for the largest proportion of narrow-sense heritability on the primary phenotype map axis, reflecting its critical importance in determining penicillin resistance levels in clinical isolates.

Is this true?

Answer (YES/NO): NO